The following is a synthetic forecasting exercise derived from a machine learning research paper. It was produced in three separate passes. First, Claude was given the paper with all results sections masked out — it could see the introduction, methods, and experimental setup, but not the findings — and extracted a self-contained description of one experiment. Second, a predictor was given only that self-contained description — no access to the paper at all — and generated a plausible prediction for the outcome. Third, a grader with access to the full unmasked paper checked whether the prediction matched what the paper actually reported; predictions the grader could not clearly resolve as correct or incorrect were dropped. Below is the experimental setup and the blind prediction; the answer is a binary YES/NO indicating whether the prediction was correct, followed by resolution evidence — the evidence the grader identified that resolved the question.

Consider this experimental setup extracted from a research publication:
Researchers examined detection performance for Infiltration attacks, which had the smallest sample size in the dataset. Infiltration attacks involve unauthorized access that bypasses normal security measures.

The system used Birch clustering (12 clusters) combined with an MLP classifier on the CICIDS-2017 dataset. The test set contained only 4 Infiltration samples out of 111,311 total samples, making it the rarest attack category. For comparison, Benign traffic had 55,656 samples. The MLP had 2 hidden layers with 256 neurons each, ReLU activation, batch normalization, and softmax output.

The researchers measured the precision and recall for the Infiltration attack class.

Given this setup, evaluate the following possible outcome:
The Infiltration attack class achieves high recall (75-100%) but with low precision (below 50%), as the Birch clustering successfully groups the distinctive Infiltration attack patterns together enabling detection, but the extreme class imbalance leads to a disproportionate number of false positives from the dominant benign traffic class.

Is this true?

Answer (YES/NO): NO